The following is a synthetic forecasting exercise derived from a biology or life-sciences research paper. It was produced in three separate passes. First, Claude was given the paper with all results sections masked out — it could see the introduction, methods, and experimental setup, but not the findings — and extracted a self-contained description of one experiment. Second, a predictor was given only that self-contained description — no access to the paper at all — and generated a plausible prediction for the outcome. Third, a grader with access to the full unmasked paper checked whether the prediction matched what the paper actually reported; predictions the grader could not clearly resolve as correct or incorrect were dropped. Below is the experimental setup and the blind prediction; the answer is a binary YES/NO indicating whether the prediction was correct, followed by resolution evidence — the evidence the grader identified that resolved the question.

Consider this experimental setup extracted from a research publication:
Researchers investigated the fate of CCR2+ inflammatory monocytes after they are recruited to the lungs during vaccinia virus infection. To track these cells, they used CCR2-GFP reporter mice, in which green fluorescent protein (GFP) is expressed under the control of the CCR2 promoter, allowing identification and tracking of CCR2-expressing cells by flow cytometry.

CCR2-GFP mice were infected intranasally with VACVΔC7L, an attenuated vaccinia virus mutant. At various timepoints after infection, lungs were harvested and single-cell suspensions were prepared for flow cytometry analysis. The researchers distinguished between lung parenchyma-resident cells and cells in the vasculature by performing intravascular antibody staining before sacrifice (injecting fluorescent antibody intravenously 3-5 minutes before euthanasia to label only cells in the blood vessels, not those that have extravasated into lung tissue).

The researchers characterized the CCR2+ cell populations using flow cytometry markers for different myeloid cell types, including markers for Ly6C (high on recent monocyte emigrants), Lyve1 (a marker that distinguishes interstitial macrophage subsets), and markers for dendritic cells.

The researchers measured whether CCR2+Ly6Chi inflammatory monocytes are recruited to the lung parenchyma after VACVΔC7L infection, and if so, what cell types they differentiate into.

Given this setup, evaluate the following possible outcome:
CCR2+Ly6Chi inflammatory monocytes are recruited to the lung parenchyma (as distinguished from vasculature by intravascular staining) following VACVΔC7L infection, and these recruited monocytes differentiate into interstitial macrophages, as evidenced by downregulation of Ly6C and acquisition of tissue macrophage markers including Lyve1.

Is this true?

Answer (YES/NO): NO